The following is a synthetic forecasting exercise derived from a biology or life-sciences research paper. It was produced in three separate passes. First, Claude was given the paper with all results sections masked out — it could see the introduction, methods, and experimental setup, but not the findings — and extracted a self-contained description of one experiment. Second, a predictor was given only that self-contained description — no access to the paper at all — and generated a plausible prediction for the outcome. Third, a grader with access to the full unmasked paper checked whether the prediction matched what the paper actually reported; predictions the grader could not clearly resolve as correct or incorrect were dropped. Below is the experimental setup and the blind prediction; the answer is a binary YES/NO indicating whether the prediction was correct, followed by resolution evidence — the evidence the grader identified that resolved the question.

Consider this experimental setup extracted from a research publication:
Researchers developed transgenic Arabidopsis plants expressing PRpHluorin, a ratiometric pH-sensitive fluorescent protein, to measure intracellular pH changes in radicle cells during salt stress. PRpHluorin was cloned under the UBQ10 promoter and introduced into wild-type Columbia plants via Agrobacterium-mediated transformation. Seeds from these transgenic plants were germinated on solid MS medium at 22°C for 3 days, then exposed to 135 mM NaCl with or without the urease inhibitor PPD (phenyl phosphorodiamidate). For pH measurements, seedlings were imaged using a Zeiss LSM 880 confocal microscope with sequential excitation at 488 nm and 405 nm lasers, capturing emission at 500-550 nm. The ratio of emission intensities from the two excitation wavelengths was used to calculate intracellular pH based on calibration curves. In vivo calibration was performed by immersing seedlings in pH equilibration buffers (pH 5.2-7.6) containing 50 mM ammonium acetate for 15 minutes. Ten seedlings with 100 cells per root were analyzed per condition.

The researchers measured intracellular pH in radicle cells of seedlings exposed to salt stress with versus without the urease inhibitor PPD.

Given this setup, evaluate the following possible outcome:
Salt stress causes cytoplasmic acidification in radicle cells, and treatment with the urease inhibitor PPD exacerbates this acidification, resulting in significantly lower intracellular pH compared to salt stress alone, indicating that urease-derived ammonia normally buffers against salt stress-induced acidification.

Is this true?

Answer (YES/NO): NO